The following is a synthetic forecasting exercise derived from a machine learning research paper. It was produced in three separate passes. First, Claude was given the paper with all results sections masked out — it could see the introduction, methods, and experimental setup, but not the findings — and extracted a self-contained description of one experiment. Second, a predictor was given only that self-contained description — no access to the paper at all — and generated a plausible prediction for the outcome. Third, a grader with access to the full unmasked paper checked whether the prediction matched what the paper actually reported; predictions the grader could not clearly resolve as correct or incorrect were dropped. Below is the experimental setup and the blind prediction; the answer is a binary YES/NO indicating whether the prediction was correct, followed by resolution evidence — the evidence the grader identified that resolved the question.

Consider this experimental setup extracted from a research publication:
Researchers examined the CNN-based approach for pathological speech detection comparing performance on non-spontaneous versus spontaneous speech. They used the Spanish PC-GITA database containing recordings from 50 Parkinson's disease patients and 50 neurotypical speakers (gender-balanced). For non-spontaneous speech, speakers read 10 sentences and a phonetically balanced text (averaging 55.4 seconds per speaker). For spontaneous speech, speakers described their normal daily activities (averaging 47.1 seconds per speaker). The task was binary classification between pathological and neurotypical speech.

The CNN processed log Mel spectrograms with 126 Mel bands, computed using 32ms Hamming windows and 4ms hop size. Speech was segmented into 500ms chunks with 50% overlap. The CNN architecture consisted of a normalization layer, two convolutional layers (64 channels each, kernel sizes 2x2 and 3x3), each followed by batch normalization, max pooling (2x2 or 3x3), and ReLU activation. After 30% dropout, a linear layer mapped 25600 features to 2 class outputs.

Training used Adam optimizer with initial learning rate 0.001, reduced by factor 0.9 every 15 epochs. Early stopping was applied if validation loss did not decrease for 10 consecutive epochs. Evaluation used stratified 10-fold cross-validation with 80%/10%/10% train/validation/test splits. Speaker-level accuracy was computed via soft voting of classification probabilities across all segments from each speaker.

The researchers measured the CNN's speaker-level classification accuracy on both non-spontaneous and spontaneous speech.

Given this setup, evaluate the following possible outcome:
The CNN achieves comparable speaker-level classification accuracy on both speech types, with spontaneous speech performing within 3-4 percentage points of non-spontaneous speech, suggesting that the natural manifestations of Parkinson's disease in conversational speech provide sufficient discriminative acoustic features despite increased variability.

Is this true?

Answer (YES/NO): YES